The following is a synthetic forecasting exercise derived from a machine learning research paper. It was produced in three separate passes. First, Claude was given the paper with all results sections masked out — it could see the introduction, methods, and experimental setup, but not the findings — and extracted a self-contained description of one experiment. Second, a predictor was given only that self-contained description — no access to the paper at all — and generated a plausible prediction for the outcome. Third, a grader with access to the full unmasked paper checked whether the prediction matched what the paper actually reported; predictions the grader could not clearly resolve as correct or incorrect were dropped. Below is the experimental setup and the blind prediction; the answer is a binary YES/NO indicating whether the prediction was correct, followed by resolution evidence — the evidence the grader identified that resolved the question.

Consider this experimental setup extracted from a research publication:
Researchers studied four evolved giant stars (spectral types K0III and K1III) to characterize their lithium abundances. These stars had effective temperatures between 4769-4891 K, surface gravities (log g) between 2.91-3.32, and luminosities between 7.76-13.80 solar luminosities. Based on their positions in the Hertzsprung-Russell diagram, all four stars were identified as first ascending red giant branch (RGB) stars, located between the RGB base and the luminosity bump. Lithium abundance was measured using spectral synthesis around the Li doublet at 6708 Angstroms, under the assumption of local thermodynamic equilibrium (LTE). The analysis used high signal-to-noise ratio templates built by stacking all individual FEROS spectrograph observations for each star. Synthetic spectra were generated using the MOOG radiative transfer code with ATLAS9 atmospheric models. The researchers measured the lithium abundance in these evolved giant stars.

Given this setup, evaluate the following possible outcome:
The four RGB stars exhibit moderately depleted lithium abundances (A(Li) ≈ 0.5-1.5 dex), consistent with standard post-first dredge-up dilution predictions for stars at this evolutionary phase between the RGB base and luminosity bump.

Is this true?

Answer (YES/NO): NO